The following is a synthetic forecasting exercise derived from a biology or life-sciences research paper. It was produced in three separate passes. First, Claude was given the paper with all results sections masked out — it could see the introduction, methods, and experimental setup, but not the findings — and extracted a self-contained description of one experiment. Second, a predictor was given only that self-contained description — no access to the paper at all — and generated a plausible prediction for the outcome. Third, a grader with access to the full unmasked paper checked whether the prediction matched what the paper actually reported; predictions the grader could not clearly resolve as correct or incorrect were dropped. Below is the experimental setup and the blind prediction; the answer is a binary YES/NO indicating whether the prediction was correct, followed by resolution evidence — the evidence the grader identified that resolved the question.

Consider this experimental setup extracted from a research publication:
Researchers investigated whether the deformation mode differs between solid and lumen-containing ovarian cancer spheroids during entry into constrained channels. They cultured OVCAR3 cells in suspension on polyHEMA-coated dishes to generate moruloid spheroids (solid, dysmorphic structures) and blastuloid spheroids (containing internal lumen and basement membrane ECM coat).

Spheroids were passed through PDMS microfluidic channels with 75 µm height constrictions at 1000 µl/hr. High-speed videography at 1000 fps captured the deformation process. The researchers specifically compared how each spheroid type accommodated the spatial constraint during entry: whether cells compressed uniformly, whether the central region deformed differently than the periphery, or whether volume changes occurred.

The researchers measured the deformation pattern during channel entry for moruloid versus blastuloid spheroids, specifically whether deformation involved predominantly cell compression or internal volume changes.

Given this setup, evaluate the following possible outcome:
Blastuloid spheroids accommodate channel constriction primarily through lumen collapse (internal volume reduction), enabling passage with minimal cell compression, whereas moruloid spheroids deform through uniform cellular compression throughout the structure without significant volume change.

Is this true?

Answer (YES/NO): NO